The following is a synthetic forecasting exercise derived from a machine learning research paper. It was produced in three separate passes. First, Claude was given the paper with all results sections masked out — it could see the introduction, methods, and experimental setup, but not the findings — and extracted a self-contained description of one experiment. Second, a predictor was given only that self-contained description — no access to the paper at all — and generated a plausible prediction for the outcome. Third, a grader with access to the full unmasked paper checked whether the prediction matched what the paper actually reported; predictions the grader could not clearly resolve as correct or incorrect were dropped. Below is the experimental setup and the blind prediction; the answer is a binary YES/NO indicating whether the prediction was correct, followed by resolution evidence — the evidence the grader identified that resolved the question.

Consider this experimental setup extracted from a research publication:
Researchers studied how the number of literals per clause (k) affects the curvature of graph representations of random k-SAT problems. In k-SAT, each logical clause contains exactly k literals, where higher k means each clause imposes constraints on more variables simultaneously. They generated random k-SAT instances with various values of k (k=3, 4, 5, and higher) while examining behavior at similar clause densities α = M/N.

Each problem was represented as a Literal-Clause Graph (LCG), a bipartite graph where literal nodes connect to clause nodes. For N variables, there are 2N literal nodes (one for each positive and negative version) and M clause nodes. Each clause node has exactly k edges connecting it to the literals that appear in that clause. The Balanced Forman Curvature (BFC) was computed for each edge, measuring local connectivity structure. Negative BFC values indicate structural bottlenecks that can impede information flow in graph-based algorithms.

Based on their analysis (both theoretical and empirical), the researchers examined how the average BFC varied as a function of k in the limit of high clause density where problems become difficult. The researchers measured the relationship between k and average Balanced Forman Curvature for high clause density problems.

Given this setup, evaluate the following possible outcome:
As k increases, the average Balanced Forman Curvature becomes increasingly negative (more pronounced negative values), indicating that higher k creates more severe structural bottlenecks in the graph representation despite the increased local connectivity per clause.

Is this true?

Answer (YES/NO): YES